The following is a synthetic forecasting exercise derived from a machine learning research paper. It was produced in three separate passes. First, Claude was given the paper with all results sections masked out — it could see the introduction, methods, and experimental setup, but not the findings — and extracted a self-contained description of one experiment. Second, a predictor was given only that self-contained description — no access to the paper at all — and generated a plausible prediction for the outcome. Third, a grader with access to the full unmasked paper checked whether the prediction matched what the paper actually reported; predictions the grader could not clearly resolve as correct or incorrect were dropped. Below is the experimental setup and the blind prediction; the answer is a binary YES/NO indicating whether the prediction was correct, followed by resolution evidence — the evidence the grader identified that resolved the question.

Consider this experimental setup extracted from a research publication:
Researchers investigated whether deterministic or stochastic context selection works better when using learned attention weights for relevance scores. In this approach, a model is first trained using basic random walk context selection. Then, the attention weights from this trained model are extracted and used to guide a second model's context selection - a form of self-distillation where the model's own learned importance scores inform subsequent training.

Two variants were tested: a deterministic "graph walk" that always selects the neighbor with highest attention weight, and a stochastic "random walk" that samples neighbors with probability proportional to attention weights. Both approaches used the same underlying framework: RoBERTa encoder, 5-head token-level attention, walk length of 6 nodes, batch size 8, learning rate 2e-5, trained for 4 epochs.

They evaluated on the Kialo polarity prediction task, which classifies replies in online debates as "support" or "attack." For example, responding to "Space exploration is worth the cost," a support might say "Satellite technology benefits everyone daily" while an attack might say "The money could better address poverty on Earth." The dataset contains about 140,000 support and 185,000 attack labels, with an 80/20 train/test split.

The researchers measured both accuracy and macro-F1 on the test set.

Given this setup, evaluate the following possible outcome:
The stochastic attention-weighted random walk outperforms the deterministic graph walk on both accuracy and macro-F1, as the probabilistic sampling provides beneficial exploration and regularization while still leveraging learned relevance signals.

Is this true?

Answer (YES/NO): YES